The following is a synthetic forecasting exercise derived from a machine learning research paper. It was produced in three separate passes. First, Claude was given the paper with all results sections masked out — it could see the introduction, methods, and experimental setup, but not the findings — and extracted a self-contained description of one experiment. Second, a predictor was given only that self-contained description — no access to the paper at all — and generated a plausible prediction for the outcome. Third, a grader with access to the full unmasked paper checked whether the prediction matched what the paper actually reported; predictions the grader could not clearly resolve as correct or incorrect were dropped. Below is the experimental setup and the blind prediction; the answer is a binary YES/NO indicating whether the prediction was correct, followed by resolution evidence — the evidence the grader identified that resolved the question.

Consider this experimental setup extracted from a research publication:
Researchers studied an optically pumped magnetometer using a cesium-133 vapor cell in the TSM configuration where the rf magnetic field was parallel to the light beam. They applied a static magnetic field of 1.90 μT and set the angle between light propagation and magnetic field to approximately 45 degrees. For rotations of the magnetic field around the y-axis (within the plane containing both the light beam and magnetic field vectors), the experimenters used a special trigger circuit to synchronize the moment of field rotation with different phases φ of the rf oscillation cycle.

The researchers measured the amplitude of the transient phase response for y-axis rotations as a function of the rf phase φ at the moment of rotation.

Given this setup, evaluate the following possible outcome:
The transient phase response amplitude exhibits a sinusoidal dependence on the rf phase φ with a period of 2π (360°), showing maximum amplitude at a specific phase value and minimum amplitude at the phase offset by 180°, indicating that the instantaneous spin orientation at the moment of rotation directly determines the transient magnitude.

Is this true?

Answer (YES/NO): YES